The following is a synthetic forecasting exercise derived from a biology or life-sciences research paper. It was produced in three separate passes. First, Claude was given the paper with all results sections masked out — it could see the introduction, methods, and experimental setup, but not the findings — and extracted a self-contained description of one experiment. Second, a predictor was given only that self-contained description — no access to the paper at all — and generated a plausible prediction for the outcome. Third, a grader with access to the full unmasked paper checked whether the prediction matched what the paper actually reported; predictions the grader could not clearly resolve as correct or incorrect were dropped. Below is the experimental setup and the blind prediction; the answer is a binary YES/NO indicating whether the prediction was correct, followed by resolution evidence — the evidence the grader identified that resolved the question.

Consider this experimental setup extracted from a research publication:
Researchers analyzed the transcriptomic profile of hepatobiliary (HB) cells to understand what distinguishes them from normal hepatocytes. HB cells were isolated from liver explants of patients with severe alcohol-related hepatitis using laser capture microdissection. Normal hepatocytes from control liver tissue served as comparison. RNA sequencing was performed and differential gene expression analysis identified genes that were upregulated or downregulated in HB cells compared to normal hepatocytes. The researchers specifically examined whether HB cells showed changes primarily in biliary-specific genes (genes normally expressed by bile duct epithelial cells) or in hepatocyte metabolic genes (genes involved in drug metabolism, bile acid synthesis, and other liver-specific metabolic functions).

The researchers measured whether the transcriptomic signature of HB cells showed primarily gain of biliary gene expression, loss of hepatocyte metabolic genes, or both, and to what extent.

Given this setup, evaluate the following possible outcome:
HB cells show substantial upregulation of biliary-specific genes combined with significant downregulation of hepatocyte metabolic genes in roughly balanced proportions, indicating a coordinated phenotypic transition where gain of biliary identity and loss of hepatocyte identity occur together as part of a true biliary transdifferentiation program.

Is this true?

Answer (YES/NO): NO